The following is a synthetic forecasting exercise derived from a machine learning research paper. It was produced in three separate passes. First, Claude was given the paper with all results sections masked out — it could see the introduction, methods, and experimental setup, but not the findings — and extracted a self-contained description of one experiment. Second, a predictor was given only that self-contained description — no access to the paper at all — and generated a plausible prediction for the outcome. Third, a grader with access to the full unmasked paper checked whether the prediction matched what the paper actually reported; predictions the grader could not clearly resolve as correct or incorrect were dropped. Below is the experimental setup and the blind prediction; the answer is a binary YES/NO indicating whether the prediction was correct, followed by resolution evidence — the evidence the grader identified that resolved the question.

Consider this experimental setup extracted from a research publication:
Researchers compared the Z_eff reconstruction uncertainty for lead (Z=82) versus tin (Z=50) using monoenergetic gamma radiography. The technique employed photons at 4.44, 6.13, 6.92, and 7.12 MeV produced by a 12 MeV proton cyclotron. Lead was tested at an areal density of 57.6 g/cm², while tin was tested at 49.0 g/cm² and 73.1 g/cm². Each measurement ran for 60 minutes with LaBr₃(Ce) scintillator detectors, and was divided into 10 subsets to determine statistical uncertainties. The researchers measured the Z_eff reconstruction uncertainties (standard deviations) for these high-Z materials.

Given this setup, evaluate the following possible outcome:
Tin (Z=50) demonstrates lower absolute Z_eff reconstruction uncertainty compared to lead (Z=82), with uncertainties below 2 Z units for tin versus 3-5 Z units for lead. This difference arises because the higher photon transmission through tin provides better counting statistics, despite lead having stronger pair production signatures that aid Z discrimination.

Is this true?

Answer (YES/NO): NO